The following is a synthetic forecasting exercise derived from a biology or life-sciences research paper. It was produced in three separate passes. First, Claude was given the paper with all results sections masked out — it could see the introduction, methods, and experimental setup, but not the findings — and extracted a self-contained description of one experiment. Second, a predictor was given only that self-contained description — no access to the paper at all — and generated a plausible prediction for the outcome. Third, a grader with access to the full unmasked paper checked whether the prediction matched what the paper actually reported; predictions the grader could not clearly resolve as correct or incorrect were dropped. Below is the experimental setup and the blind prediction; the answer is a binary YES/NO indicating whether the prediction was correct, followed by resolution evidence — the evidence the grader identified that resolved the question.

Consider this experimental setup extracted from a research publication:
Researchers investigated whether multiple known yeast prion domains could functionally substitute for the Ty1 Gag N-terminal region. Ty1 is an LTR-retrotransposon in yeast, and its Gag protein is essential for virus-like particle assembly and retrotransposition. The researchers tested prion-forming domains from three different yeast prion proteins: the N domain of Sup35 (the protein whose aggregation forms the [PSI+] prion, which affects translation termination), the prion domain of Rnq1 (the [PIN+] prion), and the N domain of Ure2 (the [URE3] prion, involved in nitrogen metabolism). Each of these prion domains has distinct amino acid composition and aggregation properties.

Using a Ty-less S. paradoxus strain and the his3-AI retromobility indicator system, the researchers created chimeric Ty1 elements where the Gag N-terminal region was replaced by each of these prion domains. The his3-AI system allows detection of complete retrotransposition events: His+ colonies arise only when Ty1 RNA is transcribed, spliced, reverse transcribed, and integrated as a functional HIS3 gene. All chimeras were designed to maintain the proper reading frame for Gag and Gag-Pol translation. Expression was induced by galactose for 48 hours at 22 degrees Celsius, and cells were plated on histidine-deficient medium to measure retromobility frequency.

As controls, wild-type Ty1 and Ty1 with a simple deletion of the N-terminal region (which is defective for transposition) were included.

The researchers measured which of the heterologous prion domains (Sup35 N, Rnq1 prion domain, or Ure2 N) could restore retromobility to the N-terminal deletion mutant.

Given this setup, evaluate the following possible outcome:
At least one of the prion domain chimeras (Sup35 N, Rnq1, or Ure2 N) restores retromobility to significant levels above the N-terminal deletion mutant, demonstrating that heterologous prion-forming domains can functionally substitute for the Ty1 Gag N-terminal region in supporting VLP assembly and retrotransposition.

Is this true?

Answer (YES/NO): YES